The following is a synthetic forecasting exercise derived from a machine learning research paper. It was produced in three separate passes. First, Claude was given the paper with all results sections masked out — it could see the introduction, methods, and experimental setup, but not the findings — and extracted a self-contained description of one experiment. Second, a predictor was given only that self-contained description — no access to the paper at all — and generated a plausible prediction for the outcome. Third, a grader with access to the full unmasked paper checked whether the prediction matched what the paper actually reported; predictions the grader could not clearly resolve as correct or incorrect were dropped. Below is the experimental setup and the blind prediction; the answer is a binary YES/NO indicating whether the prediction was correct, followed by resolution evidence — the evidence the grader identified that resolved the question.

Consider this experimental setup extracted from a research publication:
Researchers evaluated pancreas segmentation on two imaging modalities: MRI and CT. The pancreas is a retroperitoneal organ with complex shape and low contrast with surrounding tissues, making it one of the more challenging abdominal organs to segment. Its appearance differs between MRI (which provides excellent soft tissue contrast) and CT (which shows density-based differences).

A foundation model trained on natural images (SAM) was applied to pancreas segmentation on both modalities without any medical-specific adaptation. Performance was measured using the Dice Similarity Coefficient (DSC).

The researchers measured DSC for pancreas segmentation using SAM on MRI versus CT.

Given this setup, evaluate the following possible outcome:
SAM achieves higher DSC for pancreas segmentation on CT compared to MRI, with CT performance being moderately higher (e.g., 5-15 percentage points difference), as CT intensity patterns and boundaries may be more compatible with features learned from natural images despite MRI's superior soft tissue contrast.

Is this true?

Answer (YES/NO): NO